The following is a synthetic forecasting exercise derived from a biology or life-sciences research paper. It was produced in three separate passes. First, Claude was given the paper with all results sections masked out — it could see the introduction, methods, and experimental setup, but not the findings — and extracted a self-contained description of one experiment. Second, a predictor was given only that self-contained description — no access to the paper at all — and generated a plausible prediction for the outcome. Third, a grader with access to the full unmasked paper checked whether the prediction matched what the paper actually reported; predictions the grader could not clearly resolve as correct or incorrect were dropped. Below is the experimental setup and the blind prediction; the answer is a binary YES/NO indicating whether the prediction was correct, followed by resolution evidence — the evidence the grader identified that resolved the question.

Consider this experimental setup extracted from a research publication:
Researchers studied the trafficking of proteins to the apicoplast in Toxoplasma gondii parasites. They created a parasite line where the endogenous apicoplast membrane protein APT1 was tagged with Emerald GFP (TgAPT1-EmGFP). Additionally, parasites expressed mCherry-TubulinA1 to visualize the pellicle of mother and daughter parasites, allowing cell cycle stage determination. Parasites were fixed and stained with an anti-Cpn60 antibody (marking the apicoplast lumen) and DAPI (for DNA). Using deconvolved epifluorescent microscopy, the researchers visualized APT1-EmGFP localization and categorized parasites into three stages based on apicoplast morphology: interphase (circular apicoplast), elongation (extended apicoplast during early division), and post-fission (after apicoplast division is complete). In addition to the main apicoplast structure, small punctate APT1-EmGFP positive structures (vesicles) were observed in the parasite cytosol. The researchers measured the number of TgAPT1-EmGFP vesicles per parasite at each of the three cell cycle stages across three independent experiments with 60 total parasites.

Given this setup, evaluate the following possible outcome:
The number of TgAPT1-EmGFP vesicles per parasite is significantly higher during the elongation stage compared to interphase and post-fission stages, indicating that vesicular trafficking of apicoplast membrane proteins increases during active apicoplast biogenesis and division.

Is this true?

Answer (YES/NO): YES